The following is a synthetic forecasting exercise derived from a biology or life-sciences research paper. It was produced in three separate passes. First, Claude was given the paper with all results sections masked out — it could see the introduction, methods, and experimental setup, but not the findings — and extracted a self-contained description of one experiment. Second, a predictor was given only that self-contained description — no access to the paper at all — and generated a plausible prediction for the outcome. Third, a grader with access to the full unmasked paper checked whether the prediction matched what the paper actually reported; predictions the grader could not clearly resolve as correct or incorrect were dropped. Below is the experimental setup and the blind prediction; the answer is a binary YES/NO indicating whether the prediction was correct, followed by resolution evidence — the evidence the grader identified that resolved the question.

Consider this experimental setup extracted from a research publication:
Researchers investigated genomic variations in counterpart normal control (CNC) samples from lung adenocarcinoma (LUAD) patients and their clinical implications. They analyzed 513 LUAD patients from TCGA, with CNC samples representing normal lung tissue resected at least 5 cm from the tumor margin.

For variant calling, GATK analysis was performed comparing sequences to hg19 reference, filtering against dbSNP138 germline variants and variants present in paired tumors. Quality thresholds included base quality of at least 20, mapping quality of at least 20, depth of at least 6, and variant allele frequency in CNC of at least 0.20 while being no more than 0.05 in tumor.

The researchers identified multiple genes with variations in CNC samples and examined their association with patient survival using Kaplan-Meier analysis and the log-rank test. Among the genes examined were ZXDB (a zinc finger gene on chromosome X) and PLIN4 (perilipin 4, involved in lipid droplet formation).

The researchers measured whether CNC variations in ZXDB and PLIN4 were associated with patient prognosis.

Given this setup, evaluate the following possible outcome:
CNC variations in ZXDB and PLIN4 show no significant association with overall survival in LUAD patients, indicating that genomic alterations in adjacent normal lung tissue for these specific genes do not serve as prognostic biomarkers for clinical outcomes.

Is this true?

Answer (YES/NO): NO